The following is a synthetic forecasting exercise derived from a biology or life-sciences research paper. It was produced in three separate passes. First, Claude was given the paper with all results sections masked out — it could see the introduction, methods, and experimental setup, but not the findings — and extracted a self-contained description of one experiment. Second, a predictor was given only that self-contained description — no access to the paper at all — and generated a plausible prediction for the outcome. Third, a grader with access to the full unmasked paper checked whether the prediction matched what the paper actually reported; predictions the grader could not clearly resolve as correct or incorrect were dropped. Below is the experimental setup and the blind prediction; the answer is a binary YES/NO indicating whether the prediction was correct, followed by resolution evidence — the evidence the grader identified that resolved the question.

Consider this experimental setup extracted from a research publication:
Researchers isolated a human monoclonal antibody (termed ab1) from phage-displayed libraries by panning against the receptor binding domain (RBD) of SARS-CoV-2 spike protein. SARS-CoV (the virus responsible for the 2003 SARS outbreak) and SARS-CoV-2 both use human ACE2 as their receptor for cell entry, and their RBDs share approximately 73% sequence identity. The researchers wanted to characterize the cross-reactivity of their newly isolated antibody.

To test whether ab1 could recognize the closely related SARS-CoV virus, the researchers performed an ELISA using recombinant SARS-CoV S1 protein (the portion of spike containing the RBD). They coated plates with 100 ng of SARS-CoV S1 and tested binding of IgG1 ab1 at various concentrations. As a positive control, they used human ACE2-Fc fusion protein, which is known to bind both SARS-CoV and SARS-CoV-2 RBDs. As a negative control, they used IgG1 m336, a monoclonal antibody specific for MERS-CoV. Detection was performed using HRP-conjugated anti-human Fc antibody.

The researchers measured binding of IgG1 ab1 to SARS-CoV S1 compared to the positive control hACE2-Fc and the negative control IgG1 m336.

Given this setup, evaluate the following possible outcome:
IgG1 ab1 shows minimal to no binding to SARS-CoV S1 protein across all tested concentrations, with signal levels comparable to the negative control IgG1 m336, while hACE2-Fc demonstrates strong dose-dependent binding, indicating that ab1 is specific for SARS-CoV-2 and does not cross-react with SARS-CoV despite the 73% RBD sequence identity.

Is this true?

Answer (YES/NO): YES